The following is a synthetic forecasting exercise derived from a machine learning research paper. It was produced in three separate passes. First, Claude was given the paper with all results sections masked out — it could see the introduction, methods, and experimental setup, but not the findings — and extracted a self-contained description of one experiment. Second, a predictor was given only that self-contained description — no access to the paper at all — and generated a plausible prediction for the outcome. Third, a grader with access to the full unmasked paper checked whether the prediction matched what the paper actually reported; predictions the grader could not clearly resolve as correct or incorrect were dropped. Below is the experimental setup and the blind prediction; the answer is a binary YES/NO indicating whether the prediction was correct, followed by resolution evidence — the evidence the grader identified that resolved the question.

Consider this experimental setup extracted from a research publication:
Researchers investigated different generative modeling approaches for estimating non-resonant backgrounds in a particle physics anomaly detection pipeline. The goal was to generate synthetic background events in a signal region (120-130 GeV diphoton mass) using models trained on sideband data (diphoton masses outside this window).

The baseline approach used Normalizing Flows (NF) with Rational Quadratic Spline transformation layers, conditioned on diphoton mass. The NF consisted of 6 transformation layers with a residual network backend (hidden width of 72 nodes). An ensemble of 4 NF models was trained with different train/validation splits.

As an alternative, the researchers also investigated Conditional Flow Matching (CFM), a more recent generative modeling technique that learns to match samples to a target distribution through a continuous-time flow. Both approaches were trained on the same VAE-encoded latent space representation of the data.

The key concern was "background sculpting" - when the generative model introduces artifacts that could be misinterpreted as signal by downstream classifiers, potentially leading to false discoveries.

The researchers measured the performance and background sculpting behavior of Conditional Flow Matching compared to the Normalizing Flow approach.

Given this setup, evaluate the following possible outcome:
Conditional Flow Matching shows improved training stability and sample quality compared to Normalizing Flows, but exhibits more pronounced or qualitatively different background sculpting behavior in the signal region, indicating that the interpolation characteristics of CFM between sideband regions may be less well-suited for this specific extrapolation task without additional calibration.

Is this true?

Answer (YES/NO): NO